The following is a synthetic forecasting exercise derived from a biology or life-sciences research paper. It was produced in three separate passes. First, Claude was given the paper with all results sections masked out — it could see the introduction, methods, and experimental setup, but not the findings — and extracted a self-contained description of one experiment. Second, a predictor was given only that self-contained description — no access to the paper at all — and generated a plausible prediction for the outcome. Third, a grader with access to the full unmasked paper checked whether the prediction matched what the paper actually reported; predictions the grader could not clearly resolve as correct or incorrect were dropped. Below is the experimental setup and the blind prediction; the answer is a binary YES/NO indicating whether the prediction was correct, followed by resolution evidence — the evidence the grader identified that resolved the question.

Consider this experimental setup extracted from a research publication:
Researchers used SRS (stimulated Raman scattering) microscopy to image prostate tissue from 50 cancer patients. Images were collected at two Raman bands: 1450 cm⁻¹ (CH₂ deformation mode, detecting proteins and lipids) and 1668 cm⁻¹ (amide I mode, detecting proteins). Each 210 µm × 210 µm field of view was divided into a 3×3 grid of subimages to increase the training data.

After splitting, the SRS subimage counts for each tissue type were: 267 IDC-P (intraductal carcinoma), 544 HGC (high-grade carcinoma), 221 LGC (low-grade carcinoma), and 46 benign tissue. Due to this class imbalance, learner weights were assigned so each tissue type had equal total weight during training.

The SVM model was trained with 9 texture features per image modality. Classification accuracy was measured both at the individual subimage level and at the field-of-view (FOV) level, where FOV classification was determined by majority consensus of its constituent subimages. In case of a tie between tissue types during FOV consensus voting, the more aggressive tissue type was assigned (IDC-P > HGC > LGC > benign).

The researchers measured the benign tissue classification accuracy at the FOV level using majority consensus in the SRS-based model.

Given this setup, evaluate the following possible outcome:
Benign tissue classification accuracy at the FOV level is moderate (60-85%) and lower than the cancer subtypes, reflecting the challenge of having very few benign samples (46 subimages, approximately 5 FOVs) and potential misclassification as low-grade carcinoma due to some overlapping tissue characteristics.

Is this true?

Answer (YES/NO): NO